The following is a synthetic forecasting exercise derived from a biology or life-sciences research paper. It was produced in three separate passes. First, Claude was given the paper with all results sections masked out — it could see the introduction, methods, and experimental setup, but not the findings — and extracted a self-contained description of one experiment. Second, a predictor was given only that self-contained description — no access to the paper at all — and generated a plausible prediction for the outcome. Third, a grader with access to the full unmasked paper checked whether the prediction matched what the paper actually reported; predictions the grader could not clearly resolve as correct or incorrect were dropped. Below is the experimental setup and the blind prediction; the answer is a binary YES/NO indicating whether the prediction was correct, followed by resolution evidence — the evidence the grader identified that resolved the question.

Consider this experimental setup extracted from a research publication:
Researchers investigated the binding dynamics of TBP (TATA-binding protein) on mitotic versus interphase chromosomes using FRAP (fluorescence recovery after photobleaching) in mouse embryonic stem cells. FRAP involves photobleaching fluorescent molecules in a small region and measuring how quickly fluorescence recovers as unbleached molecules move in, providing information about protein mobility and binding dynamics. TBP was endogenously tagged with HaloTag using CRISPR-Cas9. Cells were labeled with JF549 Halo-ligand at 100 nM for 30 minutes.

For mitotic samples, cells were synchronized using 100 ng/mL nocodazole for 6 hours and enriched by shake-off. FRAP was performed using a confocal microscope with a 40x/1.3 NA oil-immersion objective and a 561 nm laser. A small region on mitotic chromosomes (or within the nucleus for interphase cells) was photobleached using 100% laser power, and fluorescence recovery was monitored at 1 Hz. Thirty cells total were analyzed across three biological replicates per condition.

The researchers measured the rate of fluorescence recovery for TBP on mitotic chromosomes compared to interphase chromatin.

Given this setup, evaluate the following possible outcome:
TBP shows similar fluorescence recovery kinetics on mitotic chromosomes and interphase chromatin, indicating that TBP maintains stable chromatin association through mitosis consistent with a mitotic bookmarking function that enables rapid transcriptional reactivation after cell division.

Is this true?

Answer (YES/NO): YES